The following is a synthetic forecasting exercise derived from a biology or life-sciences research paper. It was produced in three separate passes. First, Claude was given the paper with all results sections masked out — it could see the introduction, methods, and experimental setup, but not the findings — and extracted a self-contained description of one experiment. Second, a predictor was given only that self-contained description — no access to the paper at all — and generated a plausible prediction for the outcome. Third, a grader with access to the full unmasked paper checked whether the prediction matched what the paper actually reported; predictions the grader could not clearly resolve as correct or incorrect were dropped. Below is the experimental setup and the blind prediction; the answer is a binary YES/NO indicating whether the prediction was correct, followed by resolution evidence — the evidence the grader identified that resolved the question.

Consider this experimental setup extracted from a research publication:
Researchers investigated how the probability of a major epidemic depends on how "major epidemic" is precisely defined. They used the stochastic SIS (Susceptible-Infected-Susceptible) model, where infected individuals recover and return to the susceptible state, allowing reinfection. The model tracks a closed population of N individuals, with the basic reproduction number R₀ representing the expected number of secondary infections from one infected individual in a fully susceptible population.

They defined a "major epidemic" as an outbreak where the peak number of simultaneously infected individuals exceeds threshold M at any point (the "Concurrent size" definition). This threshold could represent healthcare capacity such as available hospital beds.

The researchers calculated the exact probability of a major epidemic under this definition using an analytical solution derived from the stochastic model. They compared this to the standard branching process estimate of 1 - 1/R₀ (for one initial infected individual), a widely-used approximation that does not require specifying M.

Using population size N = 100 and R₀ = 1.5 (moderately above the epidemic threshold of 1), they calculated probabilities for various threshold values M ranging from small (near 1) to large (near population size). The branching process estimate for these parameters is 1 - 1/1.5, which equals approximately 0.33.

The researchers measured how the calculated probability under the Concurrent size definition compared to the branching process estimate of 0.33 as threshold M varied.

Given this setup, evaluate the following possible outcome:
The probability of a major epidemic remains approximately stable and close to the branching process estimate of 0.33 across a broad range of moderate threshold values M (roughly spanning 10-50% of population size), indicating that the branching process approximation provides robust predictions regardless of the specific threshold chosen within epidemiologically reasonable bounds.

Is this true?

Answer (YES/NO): NO